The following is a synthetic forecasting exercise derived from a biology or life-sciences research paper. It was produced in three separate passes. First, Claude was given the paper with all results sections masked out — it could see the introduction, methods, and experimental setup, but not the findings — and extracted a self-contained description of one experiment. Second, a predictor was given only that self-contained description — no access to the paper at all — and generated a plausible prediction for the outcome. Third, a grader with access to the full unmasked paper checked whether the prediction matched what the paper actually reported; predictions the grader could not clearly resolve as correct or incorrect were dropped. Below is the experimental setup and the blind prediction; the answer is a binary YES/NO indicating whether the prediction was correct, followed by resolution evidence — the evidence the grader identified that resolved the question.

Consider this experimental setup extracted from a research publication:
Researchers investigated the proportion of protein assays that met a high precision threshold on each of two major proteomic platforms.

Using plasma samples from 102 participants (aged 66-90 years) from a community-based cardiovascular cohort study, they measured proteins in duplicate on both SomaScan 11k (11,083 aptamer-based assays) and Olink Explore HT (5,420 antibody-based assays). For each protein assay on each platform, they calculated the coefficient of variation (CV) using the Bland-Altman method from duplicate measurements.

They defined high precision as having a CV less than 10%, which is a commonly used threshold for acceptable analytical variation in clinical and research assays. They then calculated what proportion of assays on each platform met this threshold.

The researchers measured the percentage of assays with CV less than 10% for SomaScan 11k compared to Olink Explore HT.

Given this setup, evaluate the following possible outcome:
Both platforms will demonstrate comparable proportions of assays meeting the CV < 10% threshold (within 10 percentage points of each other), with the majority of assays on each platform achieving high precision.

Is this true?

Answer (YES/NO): NO